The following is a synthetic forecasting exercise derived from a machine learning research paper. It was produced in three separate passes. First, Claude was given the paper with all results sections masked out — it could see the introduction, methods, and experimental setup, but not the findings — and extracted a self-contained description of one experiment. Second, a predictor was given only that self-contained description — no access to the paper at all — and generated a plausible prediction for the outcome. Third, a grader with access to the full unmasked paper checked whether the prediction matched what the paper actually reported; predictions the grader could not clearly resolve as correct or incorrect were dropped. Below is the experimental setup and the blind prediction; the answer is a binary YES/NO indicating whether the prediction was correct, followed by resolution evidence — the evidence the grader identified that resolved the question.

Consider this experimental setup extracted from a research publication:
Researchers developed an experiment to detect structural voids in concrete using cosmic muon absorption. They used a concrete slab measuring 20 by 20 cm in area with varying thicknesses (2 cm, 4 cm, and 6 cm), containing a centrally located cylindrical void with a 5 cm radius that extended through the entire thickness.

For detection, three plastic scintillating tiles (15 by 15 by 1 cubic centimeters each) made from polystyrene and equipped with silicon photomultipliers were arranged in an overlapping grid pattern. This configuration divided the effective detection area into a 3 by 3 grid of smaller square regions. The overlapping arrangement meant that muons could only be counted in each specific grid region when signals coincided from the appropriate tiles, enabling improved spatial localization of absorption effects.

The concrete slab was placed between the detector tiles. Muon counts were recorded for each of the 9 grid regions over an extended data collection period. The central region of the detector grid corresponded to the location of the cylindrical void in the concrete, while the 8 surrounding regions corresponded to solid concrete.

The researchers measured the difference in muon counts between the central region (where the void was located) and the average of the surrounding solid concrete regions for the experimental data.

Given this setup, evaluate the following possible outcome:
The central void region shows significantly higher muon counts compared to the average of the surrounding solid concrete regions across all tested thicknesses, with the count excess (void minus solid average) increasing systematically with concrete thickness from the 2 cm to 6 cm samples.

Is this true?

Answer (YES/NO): NO